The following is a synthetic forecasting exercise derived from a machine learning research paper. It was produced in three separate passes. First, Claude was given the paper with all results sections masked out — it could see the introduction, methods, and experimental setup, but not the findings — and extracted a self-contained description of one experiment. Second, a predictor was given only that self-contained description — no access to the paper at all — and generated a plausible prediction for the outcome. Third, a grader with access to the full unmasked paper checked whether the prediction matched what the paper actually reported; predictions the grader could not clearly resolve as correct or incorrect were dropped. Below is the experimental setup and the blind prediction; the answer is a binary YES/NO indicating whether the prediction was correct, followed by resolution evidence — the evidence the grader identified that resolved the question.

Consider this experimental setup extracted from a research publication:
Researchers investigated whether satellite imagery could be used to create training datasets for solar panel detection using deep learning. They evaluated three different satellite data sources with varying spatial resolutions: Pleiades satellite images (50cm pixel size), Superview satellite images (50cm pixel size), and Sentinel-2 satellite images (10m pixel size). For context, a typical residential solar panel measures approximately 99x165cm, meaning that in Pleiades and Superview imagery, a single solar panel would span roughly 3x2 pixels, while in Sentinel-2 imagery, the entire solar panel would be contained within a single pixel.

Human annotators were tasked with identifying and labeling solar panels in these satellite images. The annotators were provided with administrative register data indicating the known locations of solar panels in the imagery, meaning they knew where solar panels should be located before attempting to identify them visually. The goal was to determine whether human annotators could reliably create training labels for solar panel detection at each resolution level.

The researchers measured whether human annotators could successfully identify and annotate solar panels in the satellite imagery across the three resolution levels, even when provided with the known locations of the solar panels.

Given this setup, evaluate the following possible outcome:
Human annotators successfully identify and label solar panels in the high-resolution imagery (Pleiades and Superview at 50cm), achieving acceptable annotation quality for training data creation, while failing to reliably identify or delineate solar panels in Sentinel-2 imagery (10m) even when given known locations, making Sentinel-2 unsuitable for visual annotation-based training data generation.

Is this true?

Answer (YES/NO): NO